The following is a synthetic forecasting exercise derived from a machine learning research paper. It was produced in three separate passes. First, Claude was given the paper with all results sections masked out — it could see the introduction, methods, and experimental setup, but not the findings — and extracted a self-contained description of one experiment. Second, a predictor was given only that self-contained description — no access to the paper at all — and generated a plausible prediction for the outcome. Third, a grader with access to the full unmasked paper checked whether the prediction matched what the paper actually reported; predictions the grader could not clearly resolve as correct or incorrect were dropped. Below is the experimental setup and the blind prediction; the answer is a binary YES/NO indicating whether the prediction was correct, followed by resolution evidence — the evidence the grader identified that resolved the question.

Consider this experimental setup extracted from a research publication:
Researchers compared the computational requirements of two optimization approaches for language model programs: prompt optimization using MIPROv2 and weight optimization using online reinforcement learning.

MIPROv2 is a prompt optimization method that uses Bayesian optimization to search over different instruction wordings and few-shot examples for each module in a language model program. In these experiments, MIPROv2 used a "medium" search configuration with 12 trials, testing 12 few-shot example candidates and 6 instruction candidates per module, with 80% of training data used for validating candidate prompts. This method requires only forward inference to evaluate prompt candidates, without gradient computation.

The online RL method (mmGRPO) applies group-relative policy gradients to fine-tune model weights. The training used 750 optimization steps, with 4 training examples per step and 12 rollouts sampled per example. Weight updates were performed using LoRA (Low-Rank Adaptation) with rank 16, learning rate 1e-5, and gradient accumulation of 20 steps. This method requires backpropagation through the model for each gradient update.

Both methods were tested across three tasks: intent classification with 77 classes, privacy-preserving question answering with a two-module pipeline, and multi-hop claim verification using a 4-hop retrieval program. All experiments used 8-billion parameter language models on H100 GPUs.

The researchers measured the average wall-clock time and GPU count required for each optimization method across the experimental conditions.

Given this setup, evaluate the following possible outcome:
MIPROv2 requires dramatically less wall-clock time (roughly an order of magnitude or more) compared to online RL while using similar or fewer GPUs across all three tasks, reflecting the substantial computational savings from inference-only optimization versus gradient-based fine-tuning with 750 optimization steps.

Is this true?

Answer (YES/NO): YES